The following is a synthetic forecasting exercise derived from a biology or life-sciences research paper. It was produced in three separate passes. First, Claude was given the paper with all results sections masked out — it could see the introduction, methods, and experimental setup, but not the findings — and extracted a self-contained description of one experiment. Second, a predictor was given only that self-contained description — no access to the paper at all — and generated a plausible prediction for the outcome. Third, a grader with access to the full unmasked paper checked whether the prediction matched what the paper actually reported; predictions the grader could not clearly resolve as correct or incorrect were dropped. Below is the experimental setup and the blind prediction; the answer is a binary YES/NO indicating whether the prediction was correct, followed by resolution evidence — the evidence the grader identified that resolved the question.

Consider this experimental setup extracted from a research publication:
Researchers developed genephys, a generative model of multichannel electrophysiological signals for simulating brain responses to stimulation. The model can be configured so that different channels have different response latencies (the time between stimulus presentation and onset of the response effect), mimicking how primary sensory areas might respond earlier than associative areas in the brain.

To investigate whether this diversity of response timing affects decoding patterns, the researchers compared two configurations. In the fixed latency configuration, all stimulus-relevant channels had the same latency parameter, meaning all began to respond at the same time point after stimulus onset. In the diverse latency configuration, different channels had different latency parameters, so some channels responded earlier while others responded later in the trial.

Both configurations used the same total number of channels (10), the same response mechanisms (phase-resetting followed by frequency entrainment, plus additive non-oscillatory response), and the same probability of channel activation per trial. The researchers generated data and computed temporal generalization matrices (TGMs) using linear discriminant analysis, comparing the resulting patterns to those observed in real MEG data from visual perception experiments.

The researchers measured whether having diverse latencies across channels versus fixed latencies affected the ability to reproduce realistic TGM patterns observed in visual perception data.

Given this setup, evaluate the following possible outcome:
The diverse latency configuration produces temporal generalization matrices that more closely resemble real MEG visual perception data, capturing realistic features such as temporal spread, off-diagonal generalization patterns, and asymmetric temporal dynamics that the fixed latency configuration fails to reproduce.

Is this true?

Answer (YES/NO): YES